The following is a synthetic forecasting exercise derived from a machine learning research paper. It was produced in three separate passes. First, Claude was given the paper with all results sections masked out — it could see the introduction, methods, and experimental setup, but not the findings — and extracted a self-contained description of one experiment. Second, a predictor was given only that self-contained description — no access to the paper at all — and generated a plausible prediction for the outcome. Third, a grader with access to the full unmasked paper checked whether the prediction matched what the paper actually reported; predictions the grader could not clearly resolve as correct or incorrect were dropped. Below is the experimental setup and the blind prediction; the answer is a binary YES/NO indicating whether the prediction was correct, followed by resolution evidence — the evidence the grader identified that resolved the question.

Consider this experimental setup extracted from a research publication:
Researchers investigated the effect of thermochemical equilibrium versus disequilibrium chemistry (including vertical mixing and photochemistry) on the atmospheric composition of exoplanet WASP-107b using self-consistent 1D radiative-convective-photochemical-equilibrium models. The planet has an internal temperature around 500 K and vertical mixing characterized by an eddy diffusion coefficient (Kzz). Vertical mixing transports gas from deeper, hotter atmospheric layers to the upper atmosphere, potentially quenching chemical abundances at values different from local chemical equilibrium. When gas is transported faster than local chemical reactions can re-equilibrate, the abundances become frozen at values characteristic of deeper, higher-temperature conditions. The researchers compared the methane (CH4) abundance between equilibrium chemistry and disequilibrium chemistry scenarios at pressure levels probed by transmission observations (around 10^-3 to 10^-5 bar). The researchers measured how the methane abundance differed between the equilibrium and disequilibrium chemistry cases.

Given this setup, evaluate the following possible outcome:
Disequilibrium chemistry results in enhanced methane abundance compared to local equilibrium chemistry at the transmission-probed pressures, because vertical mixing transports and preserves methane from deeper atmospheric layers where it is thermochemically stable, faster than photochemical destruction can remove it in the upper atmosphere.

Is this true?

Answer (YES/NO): NO